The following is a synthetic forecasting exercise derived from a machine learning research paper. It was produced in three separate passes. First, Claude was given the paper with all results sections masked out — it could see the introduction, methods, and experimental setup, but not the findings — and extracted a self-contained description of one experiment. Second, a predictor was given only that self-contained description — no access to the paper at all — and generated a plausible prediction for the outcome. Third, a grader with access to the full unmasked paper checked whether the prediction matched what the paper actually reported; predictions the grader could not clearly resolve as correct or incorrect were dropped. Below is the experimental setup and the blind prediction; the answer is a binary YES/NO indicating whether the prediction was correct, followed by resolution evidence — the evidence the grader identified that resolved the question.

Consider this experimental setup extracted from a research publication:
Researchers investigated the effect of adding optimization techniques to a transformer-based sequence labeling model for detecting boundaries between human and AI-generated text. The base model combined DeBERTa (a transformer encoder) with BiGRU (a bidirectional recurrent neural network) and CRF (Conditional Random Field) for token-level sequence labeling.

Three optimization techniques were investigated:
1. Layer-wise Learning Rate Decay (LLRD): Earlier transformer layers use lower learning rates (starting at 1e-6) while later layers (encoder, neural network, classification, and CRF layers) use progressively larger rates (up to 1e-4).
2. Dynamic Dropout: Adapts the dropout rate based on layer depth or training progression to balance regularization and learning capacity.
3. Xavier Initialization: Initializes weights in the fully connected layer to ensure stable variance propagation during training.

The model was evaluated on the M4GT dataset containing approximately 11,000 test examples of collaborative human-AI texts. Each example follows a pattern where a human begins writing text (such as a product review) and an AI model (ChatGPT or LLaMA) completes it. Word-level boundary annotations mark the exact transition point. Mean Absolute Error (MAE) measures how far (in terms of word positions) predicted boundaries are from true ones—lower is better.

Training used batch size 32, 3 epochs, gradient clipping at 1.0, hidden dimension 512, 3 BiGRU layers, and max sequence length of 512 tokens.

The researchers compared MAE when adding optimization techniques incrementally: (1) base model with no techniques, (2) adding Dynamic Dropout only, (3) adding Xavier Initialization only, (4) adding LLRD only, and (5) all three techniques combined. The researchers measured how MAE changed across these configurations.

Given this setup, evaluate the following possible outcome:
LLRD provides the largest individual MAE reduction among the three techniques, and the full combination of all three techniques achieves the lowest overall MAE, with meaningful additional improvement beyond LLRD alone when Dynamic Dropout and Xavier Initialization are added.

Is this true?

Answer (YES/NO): YES